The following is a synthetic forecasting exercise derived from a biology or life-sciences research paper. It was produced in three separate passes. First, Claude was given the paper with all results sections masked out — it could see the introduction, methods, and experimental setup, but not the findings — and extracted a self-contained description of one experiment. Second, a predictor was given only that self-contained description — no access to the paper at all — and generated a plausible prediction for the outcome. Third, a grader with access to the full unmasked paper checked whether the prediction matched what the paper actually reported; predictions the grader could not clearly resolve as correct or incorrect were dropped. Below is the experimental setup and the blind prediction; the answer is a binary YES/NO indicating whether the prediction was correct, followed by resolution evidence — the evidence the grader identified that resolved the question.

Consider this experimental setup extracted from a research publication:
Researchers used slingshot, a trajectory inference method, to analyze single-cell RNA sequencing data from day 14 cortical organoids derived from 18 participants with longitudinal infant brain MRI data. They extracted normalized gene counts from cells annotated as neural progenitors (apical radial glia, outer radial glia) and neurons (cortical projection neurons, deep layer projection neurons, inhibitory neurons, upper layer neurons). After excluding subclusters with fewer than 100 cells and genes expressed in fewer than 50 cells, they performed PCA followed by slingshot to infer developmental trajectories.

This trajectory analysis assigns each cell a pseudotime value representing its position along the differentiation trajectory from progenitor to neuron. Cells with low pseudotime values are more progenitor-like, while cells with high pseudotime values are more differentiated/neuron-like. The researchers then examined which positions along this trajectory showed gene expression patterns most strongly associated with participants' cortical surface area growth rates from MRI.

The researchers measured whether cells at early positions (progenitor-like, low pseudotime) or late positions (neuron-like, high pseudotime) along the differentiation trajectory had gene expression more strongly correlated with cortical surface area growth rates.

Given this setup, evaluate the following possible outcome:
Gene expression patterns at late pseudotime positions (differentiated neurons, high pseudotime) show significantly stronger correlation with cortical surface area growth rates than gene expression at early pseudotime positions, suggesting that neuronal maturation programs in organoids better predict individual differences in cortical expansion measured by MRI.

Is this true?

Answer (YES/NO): NO